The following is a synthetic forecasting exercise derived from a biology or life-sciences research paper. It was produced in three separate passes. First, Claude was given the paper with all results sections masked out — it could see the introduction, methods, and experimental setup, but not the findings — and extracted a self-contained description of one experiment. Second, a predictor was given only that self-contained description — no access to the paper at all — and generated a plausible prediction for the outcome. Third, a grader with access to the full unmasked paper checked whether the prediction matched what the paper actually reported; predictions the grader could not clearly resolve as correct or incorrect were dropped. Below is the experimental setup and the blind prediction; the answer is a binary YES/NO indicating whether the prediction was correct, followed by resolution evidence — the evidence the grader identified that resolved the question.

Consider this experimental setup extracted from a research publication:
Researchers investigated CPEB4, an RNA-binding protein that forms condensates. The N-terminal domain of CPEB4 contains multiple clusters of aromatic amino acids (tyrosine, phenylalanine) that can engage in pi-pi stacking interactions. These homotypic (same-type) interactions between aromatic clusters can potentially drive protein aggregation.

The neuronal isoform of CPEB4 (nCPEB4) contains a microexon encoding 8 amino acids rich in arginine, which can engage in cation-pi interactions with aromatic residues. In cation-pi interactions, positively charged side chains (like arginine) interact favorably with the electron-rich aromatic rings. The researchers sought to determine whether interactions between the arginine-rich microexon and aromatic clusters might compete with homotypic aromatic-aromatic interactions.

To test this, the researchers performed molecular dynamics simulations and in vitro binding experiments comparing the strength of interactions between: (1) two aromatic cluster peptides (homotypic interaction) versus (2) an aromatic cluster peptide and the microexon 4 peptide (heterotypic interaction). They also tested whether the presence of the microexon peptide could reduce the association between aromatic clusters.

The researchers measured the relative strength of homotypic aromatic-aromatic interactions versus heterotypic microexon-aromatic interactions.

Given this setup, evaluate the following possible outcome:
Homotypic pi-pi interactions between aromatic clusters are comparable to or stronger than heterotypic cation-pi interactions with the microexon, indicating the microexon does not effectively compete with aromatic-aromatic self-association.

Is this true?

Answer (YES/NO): NO